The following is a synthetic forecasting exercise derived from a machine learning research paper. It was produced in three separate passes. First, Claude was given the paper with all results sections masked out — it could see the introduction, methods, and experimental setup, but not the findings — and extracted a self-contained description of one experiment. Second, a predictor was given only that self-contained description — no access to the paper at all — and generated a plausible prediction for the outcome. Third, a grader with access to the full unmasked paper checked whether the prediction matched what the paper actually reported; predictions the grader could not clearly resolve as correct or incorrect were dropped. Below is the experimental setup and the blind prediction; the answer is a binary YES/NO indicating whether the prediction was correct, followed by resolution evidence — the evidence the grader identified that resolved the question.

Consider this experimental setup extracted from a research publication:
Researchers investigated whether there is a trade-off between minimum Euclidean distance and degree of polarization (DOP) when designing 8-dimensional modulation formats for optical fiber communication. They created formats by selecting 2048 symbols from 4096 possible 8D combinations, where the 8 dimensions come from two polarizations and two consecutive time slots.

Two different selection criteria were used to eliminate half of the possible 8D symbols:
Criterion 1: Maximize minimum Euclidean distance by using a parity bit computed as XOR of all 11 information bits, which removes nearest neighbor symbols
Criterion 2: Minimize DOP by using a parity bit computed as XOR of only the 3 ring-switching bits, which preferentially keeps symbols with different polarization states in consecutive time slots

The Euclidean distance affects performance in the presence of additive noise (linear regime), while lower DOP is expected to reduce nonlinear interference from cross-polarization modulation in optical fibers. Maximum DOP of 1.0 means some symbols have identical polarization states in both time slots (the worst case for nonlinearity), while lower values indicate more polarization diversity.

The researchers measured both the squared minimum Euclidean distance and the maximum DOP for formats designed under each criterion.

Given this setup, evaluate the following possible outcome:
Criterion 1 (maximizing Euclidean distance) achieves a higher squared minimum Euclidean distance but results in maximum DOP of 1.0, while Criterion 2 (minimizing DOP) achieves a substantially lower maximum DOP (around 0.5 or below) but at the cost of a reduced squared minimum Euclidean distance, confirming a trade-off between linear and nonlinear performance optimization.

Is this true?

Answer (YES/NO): NO